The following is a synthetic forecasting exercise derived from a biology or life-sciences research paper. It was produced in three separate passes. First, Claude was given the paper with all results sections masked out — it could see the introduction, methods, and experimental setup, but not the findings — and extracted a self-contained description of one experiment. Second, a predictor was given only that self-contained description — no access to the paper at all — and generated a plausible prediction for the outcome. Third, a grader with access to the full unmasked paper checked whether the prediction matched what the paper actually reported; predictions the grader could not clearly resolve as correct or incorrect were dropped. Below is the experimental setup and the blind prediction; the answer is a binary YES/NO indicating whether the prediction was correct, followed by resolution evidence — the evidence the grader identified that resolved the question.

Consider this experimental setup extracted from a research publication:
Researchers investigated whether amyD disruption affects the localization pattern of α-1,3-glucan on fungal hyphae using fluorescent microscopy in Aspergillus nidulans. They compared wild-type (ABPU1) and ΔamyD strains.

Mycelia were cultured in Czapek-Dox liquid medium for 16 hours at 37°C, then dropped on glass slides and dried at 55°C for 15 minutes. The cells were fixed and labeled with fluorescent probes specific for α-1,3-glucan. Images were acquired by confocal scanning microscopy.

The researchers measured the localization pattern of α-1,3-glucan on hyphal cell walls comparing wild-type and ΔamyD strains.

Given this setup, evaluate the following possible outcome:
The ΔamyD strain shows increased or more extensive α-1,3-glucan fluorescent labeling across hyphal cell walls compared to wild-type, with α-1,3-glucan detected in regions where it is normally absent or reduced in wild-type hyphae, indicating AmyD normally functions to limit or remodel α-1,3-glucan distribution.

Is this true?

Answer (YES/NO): NO